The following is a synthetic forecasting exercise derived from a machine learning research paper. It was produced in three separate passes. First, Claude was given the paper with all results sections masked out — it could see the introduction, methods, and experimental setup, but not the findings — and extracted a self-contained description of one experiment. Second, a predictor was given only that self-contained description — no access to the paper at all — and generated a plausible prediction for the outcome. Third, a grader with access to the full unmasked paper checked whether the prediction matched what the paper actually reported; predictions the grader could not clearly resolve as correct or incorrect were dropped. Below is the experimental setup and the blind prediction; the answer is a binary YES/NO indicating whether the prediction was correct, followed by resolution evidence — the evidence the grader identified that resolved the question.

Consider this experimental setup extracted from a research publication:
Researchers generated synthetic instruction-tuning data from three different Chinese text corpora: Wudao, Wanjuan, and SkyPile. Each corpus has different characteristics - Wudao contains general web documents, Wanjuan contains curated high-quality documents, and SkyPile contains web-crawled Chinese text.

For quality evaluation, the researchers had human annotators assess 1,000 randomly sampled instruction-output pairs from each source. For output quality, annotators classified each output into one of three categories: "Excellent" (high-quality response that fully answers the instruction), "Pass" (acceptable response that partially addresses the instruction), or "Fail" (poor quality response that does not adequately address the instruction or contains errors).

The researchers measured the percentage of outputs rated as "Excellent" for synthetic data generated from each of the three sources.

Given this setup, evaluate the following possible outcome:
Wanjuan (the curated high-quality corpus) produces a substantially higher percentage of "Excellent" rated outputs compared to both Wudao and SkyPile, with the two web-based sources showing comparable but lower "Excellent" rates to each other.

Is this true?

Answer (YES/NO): NO